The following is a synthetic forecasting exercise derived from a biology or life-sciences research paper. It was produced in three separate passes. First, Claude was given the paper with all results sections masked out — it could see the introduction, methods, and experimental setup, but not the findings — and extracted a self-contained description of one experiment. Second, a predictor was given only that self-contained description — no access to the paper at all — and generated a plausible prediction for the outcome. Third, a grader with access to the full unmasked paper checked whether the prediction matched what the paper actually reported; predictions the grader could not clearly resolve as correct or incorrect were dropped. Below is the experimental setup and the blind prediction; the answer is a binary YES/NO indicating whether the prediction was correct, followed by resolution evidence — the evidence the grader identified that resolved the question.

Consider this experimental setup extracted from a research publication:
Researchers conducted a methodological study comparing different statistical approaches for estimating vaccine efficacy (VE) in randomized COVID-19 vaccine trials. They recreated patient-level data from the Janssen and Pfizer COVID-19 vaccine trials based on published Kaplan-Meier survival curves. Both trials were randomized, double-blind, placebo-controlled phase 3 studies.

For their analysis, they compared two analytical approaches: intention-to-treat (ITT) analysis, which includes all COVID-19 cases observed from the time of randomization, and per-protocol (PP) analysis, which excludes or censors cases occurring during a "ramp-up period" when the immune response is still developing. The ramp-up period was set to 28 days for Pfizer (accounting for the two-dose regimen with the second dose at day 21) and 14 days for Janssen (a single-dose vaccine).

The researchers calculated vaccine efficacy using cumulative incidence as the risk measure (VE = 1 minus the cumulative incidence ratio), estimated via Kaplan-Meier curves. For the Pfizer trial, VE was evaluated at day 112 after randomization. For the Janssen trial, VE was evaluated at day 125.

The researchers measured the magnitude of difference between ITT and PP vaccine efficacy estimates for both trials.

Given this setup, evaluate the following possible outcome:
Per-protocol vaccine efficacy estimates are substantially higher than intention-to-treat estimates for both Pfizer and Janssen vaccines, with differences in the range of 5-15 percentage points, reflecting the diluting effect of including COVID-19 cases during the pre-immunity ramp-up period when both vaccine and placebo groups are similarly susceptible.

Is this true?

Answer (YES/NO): YES